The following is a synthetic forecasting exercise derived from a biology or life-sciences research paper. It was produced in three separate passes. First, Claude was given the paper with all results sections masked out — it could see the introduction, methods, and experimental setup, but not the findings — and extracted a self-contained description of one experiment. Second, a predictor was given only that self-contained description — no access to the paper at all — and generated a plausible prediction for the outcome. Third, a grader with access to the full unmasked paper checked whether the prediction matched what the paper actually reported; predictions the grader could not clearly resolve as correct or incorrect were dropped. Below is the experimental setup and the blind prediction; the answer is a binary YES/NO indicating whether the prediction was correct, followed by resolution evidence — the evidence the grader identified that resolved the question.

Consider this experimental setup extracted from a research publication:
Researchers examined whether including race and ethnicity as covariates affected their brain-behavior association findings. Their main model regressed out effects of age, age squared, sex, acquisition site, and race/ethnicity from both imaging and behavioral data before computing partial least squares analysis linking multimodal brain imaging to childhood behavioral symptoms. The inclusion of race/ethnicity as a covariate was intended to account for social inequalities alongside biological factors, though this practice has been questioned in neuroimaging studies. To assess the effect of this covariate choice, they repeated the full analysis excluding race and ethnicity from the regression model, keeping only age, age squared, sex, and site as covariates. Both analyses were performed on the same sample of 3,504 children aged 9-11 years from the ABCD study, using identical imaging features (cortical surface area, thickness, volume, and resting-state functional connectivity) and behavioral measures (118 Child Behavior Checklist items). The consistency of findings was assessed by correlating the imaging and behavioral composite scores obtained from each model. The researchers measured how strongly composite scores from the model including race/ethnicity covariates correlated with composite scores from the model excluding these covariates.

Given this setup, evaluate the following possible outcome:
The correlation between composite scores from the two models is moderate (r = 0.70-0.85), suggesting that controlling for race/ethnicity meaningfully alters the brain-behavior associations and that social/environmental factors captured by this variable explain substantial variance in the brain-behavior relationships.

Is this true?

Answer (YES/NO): NO